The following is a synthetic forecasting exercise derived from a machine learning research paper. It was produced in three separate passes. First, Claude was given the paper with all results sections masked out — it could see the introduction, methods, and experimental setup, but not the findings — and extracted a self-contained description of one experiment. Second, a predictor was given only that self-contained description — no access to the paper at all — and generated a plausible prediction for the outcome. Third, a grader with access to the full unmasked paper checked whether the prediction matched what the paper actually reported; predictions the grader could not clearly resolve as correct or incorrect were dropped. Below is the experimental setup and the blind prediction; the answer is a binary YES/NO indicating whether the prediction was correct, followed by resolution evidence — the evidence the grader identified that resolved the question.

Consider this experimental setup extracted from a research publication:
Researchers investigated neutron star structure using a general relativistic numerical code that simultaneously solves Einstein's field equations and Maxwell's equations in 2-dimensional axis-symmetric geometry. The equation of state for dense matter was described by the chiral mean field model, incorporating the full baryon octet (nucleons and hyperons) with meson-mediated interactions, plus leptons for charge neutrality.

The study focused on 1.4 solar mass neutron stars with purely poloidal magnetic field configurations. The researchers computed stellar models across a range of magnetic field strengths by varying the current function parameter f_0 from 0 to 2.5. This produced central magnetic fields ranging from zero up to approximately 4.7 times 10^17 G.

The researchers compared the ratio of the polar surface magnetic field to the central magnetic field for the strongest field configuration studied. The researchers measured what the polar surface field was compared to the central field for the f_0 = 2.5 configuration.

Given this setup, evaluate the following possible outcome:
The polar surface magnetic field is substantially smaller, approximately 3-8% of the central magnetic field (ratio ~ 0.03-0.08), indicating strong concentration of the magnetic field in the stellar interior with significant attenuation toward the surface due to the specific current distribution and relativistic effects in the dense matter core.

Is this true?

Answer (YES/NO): NO